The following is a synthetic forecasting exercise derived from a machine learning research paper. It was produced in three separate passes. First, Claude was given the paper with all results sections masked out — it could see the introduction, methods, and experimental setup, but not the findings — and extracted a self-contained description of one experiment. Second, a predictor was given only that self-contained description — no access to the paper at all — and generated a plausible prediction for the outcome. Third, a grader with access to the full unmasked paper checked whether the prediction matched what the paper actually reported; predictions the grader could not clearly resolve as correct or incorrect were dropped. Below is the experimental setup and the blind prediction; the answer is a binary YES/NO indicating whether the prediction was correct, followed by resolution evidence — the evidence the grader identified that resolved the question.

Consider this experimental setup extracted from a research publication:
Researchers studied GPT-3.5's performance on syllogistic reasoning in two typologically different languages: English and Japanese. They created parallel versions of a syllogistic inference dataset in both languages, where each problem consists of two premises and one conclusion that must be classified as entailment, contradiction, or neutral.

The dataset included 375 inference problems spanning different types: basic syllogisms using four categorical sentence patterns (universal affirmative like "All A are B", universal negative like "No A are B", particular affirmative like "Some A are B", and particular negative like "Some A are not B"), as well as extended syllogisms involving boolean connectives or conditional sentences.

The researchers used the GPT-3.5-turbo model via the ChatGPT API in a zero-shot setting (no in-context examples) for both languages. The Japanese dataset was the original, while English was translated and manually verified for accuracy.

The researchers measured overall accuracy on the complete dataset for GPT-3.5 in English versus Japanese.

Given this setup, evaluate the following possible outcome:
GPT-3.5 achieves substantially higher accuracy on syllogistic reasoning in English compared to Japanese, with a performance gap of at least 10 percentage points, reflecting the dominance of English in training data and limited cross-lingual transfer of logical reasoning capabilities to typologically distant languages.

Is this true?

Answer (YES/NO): NO